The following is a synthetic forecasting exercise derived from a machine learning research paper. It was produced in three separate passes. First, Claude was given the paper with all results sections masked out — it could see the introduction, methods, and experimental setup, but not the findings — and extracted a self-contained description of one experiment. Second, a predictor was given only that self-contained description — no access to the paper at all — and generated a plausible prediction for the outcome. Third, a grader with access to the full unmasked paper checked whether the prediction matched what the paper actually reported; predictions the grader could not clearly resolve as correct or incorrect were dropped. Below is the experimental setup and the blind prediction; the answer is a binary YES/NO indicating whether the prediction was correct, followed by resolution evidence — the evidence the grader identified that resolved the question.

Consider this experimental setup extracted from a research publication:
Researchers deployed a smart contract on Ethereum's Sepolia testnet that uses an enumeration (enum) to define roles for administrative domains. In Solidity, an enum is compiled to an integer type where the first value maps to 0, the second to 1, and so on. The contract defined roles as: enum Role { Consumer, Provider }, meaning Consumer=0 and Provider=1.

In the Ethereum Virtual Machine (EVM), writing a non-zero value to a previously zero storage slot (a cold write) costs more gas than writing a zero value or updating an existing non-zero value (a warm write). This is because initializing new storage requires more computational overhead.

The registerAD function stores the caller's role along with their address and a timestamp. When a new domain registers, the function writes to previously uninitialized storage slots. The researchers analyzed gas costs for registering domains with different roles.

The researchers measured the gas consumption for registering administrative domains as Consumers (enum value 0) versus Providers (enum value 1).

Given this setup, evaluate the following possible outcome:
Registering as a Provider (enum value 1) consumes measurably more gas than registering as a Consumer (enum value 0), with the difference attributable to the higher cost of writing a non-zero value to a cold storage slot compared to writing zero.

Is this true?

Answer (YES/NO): YES